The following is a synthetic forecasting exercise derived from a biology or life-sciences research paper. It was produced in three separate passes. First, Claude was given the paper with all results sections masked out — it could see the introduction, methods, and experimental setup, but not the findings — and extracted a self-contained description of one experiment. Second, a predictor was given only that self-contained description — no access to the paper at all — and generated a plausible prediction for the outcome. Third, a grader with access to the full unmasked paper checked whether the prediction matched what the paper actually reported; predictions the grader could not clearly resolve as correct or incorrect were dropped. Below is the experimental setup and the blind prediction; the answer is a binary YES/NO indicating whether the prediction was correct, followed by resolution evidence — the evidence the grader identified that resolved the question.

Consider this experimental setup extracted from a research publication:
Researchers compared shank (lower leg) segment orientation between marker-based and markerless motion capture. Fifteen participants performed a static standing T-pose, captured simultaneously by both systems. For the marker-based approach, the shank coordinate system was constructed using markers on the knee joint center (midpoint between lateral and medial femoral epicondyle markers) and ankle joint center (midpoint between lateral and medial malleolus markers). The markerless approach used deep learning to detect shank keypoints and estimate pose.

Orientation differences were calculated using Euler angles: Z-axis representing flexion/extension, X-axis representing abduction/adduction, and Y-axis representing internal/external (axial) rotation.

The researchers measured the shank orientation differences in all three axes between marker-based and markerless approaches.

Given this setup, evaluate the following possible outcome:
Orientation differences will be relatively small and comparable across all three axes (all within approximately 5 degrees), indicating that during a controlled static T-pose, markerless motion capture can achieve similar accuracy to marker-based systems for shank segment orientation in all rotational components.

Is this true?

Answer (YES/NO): NO